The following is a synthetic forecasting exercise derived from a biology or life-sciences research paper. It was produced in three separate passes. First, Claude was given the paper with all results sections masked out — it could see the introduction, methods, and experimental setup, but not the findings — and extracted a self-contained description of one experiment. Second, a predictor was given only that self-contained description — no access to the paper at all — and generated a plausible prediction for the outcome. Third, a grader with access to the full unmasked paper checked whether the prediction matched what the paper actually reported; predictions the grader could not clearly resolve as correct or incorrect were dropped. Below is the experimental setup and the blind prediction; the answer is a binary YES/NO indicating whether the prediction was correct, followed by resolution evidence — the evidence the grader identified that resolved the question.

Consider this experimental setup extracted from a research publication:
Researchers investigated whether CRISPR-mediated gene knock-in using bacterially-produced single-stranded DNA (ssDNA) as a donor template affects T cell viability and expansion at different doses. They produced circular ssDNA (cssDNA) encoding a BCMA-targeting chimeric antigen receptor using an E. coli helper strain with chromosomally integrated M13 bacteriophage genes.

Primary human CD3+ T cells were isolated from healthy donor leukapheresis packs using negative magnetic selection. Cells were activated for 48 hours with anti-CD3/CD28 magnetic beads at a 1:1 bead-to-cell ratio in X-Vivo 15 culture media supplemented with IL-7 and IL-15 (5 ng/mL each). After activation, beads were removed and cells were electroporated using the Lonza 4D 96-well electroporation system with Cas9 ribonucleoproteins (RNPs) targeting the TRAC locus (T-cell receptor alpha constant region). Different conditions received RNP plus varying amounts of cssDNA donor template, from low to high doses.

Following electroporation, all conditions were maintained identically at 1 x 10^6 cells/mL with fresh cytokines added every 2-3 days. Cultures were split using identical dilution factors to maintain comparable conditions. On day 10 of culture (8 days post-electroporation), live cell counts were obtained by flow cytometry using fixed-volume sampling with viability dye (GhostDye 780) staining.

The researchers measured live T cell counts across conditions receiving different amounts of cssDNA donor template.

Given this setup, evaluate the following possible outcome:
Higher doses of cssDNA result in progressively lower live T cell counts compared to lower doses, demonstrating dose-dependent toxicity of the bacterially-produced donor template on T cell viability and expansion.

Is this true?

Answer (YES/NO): YES